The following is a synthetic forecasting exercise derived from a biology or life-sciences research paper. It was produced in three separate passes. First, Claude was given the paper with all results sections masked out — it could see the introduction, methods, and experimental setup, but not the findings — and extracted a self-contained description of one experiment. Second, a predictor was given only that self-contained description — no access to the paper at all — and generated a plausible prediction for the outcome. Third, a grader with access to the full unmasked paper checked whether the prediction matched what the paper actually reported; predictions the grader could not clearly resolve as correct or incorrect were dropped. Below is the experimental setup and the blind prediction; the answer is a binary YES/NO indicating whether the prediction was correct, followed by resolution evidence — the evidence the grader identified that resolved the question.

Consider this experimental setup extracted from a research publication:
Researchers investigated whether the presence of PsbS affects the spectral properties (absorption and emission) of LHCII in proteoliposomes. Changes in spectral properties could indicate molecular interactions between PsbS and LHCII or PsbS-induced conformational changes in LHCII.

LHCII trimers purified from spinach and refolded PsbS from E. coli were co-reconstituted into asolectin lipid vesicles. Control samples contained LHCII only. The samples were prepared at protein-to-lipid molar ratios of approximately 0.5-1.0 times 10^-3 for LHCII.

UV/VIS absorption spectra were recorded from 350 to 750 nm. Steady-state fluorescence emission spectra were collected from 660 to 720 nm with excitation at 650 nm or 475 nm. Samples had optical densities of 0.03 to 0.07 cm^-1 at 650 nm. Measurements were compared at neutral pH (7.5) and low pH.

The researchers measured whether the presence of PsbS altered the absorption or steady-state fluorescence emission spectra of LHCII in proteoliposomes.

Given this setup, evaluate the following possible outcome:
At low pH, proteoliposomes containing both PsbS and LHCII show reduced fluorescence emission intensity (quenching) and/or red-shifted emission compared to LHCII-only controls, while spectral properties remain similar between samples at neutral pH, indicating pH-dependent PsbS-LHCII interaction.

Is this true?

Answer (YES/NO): NO